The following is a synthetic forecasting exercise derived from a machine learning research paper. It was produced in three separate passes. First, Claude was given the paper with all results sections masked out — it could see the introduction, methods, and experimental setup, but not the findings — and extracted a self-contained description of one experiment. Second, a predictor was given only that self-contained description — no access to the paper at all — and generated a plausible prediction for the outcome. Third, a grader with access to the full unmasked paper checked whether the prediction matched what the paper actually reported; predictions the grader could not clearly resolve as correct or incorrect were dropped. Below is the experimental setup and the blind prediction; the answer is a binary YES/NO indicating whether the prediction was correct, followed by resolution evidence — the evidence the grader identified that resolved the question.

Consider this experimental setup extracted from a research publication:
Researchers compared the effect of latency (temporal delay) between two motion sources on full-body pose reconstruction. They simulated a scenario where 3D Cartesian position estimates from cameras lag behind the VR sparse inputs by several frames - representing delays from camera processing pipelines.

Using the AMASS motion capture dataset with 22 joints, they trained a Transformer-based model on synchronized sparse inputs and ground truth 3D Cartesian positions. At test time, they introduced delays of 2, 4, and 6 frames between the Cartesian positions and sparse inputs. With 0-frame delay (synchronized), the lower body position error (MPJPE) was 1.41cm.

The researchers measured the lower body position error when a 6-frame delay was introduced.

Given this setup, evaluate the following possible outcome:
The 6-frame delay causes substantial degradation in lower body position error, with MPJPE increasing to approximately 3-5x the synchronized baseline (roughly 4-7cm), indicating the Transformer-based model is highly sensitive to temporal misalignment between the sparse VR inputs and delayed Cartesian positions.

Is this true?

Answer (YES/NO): YES